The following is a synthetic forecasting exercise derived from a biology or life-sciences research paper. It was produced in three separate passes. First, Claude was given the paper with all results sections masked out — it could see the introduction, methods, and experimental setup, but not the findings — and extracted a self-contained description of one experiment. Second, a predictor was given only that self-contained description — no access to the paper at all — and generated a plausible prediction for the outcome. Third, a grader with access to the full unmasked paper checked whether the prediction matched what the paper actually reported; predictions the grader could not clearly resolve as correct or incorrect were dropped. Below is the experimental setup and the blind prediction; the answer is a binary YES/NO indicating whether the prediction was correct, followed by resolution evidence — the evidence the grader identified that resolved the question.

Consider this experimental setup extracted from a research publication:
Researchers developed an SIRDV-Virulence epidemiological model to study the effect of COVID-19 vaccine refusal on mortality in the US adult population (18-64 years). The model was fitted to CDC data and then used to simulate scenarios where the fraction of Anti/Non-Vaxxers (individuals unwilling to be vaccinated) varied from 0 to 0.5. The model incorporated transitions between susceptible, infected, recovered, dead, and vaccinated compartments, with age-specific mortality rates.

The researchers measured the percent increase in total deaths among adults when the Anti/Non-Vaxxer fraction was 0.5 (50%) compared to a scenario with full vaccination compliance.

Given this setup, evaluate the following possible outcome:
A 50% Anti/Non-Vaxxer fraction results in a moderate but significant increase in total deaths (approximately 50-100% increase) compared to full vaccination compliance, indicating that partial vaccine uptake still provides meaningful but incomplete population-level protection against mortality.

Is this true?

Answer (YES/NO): NO